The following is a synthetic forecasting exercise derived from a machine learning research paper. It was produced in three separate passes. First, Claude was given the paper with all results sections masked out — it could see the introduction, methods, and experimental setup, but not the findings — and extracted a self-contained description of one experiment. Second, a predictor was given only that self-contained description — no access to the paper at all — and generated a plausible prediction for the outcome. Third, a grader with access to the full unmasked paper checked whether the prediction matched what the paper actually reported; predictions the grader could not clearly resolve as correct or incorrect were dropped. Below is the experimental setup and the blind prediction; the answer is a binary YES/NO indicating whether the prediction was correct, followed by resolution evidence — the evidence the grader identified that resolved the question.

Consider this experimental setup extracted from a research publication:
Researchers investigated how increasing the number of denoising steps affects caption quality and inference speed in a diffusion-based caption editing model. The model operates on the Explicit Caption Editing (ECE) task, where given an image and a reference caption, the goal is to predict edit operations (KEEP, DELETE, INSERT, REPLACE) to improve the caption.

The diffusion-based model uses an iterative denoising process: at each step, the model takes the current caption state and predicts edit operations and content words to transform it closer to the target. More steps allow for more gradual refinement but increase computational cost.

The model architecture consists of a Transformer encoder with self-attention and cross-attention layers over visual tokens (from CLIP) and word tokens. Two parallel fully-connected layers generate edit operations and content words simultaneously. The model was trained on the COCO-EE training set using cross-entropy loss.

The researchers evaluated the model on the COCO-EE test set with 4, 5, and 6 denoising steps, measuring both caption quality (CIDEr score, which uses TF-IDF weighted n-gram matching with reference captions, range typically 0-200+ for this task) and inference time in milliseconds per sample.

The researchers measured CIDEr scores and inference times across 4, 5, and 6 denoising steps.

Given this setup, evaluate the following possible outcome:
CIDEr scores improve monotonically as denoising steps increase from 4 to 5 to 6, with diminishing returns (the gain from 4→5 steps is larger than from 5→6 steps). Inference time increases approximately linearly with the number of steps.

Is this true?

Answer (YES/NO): YES